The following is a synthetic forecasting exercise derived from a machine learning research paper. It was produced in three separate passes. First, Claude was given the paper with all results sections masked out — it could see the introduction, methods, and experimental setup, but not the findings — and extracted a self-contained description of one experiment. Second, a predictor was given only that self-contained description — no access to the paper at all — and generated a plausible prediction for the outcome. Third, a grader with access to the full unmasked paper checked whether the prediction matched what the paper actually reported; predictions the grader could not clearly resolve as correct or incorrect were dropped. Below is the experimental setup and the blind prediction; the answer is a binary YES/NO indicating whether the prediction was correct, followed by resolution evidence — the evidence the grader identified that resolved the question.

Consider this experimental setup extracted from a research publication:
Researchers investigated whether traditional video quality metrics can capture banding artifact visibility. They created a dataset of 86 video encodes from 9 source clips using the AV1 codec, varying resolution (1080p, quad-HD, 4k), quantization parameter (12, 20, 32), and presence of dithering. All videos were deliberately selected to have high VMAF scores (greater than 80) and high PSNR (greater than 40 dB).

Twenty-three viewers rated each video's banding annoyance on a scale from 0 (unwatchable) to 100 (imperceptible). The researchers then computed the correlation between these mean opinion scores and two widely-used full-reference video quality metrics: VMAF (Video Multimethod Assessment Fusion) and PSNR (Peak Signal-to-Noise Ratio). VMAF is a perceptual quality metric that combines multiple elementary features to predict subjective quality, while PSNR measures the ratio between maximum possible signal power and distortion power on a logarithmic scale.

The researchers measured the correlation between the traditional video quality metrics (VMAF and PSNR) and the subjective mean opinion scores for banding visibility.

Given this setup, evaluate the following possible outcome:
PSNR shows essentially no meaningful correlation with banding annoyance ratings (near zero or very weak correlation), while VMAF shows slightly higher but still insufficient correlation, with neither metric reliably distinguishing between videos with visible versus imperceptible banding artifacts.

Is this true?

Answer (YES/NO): NO